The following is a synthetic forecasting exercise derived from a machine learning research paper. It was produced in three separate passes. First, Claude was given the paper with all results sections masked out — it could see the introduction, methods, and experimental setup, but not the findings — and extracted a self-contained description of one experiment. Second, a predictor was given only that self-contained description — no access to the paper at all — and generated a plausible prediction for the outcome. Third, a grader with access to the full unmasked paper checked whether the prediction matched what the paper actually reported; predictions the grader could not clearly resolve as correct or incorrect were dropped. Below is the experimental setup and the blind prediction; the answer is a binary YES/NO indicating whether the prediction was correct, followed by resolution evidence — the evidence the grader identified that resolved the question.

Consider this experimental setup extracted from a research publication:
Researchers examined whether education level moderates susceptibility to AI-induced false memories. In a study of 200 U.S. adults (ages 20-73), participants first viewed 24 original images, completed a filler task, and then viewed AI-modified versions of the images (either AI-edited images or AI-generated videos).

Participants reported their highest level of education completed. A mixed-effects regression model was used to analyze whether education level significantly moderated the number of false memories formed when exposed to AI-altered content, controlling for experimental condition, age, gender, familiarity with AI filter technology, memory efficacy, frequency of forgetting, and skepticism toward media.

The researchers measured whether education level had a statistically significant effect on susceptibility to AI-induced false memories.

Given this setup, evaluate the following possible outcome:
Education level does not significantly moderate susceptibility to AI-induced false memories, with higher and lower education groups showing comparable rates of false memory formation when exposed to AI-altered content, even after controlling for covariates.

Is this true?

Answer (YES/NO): YES